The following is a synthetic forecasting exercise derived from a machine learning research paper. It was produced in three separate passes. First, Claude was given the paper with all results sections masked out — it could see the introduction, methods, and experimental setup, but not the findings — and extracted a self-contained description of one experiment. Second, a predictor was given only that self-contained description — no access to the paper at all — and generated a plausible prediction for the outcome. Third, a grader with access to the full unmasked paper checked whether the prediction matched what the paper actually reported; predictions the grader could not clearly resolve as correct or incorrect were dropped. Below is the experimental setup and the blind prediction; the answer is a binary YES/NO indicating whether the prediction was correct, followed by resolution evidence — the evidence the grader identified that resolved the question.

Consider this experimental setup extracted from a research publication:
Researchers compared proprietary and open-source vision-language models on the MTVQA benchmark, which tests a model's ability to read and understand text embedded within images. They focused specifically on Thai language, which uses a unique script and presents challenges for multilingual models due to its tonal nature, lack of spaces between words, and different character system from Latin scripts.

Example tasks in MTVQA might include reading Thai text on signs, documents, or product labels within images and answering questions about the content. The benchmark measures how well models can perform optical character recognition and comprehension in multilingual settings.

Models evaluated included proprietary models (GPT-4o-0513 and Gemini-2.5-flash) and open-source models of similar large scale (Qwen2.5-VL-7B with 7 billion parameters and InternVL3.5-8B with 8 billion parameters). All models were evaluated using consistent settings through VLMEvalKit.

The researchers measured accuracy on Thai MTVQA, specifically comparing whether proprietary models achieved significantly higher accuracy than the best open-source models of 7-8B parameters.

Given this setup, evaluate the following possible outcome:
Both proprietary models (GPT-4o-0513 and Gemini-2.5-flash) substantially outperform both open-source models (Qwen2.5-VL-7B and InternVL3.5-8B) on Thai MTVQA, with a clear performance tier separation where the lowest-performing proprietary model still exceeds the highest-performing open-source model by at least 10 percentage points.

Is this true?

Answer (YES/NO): NO